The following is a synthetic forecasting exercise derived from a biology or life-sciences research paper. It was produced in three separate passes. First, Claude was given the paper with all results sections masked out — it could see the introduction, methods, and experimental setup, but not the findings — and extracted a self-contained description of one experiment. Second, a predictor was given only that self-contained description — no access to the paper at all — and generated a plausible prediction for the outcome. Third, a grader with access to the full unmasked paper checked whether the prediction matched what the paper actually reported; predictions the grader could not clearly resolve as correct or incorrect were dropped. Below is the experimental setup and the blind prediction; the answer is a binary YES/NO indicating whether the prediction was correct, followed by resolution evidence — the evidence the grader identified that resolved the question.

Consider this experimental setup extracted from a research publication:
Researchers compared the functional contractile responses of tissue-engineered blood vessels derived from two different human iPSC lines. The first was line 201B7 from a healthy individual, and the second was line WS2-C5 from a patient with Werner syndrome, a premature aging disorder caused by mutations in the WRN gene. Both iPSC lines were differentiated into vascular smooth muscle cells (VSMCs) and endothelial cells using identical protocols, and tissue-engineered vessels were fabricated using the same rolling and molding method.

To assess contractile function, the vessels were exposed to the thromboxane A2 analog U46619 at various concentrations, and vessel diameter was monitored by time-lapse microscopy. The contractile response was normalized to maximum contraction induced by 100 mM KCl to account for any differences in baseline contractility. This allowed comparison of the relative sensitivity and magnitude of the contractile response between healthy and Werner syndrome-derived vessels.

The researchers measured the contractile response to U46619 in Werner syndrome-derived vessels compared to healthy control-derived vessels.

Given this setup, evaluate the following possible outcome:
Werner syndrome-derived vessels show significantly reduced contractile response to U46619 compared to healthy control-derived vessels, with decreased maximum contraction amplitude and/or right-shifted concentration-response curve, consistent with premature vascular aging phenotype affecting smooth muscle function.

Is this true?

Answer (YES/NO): NO